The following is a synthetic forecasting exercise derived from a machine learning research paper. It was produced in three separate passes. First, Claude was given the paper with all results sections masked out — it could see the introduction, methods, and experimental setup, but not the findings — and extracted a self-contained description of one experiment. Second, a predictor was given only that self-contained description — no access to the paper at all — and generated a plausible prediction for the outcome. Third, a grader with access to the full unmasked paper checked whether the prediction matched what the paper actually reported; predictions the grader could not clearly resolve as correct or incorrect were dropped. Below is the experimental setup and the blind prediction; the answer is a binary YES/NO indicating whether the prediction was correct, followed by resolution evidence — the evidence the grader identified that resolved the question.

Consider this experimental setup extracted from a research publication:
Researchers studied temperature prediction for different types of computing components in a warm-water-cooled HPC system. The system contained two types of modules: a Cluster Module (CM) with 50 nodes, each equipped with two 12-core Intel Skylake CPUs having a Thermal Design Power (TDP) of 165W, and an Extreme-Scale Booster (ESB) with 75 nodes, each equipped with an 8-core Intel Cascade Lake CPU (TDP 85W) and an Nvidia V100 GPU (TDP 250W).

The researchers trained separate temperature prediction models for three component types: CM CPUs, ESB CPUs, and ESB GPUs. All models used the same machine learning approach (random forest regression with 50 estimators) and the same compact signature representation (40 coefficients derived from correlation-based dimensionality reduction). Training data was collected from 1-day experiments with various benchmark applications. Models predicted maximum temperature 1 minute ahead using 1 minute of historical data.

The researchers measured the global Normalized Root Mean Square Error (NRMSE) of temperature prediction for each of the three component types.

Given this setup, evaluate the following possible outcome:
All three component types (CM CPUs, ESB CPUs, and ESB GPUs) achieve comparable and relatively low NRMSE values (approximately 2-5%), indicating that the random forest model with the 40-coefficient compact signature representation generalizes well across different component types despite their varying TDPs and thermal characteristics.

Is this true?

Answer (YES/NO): NO